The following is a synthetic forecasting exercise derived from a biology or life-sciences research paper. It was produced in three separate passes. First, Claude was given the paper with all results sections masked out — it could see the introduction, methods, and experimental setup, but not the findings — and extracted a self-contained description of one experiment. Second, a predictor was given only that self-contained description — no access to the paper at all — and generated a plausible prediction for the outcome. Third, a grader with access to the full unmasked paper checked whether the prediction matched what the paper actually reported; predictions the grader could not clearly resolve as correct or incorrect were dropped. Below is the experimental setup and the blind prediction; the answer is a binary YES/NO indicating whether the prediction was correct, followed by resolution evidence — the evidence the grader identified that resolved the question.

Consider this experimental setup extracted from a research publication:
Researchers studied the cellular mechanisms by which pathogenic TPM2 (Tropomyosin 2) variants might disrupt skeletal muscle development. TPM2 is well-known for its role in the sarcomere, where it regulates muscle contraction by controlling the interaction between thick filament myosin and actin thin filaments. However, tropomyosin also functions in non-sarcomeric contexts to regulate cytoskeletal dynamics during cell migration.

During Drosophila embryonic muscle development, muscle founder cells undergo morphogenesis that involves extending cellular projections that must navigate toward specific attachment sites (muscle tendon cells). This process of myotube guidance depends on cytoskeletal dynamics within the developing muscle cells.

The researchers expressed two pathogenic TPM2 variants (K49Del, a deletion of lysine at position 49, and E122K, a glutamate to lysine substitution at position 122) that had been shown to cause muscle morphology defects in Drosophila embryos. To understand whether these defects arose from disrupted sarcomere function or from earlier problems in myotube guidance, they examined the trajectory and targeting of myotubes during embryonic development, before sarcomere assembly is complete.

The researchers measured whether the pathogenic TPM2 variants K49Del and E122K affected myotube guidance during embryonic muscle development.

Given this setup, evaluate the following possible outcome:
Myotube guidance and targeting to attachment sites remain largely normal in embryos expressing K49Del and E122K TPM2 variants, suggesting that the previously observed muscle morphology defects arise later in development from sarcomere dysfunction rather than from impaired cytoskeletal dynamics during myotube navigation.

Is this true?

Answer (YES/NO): NO